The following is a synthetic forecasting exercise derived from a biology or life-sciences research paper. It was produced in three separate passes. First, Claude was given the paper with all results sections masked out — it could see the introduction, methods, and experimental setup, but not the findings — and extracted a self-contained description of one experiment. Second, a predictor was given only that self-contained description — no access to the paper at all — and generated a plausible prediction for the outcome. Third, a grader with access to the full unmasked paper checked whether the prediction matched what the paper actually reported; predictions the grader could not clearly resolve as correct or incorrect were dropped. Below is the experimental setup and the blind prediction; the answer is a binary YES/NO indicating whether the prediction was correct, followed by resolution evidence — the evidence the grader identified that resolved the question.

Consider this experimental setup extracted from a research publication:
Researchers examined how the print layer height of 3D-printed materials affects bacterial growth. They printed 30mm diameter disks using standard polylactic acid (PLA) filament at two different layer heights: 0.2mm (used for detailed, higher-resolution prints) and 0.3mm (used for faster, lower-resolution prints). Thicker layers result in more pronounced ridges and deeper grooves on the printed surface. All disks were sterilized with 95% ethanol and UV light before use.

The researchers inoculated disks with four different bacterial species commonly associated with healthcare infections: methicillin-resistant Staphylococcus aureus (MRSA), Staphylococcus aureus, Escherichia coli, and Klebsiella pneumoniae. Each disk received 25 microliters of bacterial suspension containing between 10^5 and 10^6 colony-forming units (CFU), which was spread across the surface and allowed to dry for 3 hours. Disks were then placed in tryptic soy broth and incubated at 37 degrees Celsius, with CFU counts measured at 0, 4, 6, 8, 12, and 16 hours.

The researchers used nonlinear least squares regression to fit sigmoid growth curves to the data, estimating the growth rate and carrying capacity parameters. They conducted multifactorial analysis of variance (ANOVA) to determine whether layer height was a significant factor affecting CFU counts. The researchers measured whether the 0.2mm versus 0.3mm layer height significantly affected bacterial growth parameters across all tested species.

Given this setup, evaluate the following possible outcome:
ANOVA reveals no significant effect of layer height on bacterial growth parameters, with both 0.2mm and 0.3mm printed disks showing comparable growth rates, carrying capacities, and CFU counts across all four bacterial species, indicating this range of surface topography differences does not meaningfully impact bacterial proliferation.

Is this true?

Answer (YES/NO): NO